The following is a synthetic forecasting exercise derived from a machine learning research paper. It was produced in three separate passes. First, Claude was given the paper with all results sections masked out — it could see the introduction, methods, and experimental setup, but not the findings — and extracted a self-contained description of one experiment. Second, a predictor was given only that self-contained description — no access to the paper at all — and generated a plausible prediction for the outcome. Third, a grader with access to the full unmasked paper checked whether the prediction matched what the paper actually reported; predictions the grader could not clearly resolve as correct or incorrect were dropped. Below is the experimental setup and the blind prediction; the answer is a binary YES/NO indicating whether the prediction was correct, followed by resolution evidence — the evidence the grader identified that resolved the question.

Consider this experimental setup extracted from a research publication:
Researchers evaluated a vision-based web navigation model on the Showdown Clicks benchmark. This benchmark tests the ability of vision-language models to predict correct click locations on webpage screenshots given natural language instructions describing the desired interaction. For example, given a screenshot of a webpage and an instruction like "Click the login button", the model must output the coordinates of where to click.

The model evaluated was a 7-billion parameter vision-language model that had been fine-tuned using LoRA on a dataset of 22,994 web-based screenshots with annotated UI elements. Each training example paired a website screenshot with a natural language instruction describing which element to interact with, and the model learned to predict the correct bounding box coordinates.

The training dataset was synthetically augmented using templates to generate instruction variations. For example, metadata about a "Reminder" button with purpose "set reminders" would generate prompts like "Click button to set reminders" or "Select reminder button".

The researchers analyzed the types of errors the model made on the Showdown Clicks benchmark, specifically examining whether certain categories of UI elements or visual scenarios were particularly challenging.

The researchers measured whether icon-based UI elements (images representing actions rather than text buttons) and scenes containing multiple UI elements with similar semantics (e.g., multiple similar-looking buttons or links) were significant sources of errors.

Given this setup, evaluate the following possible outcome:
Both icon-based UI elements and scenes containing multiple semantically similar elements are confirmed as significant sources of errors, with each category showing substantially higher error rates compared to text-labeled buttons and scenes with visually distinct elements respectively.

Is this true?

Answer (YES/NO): NO